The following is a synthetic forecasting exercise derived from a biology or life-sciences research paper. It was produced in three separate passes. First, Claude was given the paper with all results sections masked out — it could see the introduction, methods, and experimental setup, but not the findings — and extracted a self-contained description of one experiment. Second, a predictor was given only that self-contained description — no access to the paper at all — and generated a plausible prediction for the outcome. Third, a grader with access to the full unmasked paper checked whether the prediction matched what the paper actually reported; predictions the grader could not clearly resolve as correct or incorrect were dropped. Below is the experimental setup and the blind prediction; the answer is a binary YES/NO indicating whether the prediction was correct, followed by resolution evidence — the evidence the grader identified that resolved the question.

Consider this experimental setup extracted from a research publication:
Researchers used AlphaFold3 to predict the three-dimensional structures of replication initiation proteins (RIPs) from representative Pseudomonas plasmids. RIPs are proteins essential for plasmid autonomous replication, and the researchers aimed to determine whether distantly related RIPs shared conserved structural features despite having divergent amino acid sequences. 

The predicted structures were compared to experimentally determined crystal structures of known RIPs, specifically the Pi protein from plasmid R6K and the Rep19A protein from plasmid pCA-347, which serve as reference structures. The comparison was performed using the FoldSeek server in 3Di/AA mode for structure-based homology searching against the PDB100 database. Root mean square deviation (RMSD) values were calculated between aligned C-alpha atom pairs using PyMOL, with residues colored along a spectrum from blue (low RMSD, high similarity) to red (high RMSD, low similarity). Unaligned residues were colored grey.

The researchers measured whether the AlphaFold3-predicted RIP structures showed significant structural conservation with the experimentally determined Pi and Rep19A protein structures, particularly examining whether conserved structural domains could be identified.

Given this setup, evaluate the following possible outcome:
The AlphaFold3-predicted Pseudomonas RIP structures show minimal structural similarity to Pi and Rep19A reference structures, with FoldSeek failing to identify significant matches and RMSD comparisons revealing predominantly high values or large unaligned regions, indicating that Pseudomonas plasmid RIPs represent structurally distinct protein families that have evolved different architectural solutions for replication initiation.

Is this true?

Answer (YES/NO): NO